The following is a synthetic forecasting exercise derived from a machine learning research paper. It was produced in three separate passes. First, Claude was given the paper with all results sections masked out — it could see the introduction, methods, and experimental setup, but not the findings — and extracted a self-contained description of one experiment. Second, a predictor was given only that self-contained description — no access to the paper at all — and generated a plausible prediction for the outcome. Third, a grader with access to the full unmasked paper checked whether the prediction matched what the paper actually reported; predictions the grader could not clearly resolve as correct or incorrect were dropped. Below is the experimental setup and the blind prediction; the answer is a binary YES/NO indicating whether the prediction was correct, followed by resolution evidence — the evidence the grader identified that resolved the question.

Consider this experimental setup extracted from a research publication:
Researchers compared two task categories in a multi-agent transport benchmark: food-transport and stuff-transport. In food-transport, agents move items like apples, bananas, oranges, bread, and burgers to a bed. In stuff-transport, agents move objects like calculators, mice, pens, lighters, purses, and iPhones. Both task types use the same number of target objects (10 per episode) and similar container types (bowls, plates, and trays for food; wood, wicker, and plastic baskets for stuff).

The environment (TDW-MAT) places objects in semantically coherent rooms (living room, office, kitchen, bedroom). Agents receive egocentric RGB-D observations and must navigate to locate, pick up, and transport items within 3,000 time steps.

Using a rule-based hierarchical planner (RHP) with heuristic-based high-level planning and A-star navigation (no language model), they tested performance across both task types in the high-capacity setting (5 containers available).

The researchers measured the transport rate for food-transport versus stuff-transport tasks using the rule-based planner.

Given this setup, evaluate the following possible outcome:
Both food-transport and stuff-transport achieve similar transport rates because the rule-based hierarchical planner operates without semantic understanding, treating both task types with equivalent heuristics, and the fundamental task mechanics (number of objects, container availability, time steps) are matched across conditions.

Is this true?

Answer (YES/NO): NO